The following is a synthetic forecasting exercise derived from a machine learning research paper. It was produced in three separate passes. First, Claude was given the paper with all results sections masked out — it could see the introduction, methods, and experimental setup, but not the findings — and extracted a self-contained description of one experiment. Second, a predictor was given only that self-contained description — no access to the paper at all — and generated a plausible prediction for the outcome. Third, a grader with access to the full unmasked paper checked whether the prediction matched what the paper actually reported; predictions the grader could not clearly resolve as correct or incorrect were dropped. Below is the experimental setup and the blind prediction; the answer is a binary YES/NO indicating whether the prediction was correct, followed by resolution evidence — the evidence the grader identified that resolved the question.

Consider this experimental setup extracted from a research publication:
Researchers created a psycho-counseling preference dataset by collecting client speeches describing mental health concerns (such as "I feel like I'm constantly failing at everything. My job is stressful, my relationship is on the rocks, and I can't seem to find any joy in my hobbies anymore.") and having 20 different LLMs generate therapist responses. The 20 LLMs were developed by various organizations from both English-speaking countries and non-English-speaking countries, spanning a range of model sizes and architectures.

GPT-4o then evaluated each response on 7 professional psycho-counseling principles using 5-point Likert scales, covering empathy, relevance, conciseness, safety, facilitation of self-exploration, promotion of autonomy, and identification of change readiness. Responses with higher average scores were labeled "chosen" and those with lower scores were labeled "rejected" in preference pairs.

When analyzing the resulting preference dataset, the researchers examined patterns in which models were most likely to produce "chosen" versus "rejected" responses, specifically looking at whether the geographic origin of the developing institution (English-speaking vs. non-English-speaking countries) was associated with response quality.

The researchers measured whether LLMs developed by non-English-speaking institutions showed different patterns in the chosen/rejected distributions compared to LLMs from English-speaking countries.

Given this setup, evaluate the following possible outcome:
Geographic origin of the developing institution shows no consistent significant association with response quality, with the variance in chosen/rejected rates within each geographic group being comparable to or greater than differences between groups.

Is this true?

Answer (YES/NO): NO